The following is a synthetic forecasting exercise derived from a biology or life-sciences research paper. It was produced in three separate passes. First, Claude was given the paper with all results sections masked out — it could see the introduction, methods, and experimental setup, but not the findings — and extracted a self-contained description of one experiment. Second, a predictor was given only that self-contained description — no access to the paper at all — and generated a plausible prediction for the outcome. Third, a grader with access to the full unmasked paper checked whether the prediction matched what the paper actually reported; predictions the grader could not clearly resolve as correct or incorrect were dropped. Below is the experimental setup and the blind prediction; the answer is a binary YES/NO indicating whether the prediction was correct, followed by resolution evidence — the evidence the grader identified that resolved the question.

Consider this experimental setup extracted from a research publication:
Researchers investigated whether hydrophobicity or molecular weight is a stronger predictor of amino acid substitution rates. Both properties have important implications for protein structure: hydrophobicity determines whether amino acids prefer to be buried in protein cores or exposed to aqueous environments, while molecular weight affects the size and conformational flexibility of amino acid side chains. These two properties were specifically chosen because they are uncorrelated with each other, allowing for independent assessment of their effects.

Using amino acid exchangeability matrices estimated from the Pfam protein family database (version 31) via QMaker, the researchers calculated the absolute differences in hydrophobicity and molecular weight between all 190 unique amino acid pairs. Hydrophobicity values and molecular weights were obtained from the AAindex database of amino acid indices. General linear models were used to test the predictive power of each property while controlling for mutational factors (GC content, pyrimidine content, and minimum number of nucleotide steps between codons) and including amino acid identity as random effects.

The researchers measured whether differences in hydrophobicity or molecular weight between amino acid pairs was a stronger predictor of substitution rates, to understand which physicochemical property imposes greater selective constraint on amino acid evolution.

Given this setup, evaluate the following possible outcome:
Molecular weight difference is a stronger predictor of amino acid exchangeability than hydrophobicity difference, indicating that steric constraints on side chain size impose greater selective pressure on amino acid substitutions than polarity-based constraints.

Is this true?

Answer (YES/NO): NO